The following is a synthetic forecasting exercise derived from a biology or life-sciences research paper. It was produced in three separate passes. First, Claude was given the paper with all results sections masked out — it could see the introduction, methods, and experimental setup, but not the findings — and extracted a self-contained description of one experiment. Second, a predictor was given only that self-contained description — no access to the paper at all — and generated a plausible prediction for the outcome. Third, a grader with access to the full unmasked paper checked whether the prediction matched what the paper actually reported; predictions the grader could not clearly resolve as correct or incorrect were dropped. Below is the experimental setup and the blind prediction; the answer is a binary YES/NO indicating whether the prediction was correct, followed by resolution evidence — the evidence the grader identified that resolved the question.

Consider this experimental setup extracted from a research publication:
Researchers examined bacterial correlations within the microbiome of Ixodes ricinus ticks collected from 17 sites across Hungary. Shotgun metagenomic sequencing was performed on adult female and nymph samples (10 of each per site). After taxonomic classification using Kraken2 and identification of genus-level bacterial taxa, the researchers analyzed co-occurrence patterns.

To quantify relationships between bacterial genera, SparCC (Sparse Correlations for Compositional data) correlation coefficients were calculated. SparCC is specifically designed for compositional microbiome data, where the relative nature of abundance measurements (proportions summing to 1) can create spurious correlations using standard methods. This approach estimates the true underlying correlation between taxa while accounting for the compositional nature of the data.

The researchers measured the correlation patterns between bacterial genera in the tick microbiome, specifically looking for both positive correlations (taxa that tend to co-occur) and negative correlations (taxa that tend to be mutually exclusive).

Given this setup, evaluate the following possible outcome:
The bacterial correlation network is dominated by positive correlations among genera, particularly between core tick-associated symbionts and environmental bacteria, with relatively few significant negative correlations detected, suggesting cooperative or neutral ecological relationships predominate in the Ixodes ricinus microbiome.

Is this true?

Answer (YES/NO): NO